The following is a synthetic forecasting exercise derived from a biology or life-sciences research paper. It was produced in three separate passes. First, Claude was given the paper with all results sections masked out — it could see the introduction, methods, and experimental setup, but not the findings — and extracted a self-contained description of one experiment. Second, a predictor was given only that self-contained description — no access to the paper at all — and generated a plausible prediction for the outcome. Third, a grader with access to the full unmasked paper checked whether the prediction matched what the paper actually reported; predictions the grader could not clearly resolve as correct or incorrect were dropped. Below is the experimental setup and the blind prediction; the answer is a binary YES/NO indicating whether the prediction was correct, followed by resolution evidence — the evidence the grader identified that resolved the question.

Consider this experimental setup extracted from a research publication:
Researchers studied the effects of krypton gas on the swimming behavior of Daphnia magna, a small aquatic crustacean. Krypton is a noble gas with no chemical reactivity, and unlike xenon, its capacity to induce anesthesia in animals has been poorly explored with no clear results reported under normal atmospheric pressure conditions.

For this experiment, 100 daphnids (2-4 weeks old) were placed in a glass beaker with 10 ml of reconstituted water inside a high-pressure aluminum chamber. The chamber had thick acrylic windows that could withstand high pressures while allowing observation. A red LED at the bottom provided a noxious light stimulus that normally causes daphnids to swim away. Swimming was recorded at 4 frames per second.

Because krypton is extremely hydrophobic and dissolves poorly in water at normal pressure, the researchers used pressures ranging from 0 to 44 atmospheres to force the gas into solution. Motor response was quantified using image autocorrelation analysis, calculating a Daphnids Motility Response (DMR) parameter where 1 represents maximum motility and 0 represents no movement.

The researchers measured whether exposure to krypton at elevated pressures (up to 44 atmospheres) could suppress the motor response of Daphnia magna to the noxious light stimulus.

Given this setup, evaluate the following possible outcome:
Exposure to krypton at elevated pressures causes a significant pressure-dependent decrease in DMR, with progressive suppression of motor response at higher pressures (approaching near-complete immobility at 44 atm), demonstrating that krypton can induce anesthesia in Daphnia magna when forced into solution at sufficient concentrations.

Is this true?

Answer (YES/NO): NO